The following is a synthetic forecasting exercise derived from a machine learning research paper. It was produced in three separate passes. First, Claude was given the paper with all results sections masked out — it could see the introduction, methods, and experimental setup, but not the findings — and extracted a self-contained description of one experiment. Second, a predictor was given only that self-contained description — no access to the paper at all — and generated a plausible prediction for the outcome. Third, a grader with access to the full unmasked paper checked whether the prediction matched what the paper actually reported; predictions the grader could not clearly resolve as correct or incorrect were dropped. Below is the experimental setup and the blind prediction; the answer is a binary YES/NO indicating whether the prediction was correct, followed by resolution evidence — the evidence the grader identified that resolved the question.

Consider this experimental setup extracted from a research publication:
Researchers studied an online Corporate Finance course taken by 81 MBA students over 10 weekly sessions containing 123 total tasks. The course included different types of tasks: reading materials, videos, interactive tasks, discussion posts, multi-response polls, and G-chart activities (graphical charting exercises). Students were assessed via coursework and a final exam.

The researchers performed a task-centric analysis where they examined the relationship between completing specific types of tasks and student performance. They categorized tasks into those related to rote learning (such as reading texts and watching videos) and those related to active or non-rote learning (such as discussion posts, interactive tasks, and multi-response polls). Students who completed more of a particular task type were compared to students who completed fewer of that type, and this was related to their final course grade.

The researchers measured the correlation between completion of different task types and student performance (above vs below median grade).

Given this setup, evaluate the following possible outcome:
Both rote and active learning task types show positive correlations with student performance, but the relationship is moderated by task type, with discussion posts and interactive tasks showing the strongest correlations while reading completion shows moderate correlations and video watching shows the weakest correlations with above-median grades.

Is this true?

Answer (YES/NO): NO